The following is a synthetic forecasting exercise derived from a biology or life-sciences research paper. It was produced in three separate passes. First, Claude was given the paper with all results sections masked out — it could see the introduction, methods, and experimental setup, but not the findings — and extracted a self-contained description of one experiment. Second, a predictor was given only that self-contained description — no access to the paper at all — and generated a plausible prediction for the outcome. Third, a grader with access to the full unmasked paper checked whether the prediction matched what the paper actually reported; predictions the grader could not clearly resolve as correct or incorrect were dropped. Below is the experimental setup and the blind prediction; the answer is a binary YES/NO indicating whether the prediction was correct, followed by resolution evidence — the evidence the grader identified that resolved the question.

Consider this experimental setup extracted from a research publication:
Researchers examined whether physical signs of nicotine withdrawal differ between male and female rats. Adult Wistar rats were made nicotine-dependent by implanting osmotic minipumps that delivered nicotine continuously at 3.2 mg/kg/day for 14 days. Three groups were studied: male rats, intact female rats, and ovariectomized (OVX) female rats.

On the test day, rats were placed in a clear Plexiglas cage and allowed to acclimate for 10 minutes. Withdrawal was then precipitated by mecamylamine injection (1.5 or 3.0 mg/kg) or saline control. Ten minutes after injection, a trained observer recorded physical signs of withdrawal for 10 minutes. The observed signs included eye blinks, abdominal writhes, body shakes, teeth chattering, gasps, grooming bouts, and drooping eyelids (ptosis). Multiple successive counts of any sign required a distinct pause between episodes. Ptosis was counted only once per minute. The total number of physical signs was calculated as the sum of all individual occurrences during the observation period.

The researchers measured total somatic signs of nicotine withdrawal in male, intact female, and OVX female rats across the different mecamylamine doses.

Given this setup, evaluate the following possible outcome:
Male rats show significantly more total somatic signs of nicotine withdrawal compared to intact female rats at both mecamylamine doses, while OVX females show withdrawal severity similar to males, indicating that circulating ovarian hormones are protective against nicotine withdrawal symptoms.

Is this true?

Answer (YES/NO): NO